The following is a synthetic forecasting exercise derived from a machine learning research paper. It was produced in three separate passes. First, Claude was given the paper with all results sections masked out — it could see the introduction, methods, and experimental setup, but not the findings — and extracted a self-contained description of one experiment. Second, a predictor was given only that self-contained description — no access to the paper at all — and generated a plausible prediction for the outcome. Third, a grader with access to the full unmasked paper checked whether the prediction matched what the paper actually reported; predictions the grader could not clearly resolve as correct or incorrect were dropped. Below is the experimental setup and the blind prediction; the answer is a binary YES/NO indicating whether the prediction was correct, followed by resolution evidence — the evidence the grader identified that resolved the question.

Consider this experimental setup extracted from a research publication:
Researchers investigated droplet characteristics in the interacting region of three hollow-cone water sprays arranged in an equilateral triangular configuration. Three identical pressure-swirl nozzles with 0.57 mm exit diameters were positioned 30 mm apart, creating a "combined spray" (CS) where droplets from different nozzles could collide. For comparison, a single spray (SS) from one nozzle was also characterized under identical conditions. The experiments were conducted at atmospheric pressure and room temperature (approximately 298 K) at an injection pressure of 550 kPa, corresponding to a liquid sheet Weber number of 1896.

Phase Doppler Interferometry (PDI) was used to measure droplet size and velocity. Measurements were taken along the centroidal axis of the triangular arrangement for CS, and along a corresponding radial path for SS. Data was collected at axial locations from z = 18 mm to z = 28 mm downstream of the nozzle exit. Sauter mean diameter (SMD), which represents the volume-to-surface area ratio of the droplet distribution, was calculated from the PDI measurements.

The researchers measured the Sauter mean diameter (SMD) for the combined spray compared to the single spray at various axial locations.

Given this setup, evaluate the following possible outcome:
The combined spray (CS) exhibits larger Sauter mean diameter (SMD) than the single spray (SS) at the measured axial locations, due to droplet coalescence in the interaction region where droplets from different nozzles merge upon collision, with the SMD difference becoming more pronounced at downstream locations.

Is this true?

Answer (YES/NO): NO